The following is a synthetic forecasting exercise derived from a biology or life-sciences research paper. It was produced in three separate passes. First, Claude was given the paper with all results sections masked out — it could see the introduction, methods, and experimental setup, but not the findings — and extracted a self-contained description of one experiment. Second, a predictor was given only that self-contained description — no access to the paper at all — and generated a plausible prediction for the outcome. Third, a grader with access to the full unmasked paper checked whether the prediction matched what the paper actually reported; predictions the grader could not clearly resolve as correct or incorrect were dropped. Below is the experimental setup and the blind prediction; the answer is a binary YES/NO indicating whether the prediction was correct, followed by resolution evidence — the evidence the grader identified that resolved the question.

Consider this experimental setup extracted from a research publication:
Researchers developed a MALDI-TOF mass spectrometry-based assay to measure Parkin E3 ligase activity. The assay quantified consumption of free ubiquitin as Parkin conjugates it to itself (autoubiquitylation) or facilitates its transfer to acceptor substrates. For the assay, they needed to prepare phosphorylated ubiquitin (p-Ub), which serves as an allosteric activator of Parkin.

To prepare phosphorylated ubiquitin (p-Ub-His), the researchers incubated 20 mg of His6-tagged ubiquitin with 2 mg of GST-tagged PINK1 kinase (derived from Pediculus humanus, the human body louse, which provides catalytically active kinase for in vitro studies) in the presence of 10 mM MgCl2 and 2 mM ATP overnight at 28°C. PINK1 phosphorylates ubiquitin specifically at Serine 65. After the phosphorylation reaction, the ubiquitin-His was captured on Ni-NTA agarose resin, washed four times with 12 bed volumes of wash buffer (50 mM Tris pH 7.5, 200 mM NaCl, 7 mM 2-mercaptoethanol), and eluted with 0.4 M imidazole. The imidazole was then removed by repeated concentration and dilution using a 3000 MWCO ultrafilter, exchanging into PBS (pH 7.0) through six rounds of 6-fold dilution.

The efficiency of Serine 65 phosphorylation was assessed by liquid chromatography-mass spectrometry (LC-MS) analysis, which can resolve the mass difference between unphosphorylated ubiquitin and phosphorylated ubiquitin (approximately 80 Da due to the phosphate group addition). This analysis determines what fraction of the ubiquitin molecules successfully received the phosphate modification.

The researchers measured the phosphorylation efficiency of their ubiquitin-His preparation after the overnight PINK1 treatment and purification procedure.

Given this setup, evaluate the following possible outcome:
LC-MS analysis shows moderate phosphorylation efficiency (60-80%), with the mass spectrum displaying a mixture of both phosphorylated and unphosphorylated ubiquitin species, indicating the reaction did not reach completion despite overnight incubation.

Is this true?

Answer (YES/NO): YES